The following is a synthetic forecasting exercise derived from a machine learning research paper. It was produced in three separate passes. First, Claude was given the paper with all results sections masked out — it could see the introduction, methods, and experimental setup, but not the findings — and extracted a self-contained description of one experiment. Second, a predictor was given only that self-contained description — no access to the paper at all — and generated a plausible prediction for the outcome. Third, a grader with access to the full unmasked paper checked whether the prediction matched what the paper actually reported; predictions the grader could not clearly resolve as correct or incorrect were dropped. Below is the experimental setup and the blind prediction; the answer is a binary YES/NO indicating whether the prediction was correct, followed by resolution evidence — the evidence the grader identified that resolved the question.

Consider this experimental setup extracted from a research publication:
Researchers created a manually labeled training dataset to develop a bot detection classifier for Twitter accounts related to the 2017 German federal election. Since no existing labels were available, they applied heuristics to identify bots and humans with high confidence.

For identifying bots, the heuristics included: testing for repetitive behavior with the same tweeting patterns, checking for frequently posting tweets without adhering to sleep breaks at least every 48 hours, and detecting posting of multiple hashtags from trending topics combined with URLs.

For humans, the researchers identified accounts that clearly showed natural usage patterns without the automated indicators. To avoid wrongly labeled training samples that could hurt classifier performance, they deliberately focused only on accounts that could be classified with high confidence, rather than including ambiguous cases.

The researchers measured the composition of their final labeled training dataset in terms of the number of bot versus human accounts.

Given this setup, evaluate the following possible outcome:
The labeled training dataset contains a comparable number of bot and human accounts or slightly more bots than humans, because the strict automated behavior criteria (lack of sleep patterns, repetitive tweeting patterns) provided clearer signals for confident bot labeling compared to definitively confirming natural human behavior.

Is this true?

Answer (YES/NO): NO